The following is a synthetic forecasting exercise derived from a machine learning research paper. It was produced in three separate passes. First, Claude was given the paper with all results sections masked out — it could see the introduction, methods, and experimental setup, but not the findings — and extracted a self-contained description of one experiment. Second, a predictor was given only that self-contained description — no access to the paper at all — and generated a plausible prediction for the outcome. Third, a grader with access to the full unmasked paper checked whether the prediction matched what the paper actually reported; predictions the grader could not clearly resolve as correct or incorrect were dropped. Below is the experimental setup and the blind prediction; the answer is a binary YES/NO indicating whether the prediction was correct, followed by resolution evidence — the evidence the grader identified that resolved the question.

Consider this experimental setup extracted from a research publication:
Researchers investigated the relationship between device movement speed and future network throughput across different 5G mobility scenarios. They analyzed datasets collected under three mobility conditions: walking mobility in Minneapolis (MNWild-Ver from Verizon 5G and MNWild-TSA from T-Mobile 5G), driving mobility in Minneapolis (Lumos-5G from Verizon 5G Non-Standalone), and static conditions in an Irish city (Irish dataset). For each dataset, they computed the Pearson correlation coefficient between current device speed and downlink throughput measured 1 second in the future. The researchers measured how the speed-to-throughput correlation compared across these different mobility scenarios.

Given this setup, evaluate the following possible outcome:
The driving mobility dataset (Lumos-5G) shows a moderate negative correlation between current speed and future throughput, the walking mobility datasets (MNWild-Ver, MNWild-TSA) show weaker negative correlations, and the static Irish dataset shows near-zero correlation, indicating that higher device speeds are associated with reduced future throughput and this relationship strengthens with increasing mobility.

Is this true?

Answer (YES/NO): NO